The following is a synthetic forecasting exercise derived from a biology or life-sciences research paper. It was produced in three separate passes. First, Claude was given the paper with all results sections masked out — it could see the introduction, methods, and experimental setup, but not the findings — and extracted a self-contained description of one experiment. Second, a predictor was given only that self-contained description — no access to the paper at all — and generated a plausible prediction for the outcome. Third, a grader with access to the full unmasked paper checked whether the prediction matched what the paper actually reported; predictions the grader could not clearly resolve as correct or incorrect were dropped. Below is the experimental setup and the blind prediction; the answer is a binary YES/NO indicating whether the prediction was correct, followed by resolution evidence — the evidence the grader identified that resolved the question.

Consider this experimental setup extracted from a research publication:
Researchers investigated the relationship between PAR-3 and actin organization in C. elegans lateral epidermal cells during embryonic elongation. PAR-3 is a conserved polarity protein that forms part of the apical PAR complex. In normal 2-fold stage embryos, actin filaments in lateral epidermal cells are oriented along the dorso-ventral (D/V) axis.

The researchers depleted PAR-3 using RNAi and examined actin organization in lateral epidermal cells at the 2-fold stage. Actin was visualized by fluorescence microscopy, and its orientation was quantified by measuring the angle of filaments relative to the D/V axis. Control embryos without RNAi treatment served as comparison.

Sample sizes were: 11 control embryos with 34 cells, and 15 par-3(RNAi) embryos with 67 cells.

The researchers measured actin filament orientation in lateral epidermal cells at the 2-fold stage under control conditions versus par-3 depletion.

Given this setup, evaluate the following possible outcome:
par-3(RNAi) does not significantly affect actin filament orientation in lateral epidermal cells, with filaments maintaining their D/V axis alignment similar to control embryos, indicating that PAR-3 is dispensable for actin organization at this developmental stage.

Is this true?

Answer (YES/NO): NO